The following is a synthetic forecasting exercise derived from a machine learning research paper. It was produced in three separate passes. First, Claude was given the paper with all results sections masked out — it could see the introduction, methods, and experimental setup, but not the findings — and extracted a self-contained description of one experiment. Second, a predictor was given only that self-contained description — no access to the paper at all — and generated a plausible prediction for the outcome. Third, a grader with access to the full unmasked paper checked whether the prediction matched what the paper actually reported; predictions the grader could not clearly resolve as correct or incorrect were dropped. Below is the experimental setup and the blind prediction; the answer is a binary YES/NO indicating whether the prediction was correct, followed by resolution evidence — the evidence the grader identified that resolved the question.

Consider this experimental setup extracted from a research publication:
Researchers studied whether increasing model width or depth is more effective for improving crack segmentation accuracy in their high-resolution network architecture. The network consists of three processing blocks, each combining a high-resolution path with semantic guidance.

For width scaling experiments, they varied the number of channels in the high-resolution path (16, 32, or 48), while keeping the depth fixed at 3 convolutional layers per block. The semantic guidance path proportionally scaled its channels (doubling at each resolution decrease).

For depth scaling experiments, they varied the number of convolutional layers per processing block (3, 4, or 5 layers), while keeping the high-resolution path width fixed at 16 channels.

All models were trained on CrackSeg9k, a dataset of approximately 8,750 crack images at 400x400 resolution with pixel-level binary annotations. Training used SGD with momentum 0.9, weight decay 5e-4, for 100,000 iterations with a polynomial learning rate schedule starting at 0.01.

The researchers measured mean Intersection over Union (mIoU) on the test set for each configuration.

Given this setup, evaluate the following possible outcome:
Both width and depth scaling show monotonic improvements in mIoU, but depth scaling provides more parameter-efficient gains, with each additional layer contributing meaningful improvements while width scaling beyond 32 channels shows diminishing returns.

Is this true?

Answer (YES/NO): NO